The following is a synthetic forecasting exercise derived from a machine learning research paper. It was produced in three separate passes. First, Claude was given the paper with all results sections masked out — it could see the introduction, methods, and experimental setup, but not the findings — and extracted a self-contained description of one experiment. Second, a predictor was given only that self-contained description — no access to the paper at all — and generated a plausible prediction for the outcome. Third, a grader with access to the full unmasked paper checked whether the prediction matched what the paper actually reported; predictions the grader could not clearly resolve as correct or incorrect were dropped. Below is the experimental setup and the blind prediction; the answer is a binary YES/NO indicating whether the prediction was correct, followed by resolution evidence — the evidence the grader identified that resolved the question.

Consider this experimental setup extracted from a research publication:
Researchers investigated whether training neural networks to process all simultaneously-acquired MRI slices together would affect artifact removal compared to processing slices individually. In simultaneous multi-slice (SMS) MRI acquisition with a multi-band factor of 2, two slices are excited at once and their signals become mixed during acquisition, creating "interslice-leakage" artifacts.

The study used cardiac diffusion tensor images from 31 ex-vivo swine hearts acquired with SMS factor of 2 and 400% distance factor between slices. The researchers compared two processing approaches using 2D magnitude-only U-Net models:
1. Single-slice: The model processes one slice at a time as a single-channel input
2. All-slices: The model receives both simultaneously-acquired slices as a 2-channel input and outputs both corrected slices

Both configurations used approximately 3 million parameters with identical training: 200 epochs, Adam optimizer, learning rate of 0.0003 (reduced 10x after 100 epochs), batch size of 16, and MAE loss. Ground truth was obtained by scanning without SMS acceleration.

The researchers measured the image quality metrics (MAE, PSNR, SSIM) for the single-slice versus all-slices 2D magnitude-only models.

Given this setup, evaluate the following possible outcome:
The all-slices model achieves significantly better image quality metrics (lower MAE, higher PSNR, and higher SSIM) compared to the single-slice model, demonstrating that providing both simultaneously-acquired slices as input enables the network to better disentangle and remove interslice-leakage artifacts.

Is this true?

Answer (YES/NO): NO